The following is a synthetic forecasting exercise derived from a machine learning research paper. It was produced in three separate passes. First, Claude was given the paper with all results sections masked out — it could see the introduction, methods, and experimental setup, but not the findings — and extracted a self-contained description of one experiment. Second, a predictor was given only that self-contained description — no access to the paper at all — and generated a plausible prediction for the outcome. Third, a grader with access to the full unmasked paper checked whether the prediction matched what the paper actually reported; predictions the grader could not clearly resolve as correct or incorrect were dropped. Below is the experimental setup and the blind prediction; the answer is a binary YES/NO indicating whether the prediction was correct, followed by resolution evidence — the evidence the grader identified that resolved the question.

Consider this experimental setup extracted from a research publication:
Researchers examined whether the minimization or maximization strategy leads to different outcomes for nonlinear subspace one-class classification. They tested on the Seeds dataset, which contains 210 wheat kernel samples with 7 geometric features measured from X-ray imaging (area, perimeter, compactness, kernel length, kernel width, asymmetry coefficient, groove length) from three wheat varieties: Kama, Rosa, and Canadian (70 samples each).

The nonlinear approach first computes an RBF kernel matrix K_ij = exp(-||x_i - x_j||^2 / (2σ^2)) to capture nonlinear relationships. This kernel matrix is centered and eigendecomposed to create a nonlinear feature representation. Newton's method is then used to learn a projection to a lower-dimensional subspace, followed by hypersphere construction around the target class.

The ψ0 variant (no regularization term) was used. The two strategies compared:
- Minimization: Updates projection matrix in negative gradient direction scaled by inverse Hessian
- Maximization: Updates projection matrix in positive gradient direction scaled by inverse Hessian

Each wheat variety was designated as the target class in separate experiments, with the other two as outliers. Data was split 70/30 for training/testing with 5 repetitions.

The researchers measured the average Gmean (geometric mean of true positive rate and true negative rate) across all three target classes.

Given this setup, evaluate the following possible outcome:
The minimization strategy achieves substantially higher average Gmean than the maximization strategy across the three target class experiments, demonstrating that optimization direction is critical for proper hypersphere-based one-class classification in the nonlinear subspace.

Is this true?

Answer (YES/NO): NO